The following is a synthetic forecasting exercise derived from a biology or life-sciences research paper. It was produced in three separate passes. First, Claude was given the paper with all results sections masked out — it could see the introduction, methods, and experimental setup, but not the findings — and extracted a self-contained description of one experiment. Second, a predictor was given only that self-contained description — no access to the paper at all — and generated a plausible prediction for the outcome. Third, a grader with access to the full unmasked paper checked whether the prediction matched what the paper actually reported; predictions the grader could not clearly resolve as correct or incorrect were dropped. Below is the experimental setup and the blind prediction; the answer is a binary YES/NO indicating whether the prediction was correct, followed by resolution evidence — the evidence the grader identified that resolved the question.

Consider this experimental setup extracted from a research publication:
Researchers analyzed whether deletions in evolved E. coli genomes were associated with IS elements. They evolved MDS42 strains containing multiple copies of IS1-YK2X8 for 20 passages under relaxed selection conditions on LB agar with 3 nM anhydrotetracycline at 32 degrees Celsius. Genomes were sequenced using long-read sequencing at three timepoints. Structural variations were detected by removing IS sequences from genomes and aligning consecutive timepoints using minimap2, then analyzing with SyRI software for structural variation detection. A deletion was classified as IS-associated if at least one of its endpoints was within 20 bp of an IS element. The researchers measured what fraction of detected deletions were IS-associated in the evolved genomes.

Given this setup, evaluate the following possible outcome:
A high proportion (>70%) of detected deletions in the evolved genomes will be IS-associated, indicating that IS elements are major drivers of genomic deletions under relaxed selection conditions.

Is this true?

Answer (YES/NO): YES